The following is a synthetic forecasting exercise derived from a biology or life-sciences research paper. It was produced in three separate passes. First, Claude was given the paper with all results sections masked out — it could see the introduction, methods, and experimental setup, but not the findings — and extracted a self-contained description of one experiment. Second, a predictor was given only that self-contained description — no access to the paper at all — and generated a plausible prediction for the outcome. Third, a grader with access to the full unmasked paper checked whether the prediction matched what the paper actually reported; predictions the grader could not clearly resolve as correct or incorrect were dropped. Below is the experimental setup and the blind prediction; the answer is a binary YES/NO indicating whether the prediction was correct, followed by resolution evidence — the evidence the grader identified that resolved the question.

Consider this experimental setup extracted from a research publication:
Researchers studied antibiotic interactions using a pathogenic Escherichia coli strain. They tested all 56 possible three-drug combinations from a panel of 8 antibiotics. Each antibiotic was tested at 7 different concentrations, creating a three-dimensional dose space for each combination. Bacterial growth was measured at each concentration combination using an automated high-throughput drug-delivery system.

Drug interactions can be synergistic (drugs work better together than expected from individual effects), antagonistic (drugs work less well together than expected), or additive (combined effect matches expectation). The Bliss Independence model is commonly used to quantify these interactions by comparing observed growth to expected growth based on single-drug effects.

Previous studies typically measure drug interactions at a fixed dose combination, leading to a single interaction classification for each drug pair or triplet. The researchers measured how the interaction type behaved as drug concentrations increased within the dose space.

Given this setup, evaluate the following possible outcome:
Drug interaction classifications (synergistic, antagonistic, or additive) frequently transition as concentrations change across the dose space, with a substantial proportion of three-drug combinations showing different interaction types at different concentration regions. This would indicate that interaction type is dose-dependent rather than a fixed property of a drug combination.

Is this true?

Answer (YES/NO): YES